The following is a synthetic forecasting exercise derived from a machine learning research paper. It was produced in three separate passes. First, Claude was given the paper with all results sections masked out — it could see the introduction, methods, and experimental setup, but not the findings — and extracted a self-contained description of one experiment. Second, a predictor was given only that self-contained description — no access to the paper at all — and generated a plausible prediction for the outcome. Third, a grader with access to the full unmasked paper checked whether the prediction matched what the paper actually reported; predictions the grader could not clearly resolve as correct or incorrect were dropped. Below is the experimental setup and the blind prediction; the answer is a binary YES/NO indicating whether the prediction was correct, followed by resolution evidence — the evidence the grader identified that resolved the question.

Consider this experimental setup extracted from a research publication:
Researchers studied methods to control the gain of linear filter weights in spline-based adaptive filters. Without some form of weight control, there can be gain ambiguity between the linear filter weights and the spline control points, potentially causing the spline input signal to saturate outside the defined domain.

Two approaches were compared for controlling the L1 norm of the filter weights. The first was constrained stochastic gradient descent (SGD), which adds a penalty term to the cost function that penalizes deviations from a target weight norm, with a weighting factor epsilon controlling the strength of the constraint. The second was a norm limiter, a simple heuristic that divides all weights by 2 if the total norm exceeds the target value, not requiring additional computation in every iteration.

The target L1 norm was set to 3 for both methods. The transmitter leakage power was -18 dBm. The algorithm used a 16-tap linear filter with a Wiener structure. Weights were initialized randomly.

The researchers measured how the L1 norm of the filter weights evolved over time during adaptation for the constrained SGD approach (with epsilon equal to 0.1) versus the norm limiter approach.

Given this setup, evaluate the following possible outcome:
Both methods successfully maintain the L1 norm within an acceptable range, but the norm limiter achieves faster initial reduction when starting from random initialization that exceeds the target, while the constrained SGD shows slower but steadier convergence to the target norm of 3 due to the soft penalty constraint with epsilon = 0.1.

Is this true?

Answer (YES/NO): NO